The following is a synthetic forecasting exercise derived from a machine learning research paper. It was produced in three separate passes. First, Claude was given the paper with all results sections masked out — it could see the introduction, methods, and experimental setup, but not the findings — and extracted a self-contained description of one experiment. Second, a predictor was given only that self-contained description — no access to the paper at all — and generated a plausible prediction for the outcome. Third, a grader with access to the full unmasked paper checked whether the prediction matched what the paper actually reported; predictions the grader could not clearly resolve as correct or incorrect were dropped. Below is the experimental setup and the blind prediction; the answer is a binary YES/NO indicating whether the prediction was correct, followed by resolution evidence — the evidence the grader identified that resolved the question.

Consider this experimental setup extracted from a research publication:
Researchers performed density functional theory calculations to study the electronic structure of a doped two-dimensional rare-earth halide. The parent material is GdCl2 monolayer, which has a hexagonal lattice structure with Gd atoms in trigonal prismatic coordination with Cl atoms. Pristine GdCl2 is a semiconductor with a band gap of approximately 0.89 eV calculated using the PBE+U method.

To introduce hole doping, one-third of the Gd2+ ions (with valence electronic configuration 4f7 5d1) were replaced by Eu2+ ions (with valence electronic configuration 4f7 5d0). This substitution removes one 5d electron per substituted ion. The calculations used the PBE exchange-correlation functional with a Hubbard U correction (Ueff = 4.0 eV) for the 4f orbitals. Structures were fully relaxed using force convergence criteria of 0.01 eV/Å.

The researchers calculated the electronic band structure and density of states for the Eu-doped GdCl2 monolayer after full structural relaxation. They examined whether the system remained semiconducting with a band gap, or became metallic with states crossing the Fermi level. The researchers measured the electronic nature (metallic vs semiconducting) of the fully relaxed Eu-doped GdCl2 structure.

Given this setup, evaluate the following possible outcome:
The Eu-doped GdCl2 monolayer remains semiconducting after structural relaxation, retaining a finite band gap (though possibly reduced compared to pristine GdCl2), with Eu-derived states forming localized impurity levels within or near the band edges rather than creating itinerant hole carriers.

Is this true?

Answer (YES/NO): NO